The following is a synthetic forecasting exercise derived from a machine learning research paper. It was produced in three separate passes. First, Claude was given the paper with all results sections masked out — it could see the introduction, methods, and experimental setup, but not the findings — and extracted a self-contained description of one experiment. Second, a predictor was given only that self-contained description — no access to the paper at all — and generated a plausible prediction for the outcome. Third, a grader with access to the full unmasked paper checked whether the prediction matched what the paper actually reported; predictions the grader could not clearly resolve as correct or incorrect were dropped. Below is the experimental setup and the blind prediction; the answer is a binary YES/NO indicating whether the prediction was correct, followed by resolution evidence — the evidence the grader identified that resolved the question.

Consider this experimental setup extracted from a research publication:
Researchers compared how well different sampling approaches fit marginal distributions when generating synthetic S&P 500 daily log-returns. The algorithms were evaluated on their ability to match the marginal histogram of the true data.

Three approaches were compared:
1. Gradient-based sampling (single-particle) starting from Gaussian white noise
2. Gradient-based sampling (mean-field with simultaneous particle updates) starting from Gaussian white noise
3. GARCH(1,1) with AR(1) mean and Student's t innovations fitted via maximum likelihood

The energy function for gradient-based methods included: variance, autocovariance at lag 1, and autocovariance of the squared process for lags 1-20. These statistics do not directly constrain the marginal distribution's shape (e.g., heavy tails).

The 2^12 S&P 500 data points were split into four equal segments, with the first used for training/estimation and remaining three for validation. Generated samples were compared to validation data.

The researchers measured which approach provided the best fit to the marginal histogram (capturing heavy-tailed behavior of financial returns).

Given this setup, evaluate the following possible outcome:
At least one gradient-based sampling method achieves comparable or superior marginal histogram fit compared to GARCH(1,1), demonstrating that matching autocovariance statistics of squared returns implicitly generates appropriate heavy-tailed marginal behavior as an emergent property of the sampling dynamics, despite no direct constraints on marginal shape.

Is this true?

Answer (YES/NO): NO